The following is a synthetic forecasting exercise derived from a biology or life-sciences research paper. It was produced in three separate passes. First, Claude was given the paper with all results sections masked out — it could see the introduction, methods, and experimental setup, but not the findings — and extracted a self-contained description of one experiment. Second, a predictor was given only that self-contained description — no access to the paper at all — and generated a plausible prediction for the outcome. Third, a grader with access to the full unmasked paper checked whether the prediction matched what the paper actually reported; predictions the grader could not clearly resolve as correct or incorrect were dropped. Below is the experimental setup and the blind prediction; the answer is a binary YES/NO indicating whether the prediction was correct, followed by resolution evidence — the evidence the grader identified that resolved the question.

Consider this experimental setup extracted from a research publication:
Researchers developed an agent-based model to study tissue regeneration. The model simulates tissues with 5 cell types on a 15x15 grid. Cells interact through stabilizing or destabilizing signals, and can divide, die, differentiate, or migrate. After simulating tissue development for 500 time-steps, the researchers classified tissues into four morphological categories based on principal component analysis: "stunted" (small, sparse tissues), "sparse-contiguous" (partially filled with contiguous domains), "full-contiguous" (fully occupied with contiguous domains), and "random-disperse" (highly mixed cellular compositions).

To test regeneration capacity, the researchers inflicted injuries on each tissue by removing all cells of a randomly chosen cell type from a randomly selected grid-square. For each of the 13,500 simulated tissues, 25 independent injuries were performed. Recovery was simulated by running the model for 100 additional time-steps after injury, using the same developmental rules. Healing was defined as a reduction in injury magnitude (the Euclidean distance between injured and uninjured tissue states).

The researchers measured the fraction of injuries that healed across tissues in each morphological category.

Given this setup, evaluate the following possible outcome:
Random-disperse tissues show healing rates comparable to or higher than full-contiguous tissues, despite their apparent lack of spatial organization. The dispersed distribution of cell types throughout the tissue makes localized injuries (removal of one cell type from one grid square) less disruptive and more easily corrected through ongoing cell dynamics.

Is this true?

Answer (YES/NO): NO